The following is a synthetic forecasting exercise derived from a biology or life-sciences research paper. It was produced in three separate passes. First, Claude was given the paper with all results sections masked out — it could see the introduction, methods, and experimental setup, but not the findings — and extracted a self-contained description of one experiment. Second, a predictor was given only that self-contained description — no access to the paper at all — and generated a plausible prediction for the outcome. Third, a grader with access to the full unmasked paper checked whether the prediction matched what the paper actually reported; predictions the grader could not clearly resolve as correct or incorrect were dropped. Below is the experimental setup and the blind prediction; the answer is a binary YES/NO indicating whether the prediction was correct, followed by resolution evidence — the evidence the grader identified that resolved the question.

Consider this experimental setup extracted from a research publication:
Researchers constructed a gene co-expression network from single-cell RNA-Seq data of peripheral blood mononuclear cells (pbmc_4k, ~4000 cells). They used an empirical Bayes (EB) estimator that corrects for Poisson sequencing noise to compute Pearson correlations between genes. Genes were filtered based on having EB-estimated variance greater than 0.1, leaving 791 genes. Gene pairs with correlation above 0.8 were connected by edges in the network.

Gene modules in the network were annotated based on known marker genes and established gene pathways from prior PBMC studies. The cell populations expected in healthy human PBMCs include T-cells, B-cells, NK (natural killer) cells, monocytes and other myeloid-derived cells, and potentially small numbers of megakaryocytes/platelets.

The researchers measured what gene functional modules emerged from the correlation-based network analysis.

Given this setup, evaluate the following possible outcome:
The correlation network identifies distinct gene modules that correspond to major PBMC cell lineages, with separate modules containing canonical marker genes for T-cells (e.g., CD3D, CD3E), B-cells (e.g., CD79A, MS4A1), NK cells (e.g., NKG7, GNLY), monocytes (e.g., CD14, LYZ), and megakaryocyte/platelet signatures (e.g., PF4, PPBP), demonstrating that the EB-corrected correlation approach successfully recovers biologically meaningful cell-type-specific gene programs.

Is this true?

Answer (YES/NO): YES